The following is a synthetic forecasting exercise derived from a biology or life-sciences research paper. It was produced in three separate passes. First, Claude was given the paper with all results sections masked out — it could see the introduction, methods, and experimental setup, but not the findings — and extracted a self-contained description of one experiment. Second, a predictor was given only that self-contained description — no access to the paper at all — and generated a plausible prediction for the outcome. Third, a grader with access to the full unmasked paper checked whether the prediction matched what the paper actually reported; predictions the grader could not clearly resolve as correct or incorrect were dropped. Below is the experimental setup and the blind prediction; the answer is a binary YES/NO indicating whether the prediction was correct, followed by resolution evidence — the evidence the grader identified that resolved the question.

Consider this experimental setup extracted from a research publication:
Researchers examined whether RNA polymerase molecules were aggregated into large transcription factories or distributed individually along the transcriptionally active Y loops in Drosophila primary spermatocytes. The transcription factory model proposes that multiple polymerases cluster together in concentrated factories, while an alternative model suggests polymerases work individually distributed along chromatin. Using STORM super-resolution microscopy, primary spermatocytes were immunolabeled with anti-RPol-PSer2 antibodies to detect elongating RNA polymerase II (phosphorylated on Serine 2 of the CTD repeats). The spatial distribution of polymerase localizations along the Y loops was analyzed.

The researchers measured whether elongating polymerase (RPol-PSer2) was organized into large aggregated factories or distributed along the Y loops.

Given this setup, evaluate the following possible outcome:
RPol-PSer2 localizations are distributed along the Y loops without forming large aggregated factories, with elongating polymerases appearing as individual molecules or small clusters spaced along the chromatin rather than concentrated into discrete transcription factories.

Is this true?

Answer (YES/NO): YES